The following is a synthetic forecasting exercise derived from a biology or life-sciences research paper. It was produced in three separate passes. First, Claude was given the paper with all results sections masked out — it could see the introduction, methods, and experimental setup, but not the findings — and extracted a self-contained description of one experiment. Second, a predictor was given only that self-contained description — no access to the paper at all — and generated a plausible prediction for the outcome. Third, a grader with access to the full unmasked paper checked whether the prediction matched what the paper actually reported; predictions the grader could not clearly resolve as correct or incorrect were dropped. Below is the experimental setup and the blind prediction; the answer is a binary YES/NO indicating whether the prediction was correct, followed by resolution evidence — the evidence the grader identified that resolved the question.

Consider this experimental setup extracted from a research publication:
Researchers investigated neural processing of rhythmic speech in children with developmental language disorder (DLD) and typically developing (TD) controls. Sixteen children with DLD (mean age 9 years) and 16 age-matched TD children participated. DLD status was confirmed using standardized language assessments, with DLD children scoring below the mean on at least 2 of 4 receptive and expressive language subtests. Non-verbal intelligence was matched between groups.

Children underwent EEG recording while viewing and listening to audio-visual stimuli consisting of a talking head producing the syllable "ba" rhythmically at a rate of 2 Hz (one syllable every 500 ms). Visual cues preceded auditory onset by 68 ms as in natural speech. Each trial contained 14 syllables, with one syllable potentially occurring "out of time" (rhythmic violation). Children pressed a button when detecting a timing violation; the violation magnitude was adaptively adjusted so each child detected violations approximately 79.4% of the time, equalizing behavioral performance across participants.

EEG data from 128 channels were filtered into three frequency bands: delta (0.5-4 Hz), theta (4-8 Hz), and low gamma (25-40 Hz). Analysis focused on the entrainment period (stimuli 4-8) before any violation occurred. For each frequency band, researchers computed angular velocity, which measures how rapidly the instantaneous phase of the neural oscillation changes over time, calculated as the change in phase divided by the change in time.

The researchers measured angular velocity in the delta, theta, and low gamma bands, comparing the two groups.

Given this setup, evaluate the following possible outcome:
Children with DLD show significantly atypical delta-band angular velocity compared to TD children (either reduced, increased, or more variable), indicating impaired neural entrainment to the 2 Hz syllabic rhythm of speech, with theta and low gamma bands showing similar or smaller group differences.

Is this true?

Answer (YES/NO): NO